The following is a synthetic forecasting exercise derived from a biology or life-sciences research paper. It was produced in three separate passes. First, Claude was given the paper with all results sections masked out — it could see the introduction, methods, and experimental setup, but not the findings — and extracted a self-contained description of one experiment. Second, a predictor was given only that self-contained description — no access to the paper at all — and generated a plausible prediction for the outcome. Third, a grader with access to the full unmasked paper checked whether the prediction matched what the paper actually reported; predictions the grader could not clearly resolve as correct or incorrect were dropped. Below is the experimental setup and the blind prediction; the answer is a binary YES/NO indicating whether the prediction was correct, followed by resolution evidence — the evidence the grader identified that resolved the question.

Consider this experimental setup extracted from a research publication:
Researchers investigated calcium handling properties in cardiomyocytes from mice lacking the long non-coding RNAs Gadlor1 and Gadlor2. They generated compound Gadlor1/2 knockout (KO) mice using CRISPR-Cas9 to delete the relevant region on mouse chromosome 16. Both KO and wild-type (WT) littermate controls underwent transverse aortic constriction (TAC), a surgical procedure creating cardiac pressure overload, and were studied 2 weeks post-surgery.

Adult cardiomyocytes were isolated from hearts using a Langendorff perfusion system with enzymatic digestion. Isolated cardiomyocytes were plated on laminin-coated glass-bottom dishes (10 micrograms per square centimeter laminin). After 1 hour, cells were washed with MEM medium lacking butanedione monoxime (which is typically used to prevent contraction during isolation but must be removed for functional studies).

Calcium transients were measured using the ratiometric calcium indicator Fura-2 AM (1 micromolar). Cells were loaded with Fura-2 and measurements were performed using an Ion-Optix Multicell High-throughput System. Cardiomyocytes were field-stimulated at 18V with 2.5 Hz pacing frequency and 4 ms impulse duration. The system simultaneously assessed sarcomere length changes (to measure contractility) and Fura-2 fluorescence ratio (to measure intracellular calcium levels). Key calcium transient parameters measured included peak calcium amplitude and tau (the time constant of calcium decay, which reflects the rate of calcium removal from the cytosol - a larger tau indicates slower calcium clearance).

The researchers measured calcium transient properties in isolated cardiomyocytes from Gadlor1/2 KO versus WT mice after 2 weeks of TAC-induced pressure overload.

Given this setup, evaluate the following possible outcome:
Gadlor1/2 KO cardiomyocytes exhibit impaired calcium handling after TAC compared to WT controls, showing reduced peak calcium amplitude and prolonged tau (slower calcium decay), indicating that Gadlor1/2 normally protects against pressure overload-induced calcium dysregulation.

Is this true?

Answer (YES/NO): NO